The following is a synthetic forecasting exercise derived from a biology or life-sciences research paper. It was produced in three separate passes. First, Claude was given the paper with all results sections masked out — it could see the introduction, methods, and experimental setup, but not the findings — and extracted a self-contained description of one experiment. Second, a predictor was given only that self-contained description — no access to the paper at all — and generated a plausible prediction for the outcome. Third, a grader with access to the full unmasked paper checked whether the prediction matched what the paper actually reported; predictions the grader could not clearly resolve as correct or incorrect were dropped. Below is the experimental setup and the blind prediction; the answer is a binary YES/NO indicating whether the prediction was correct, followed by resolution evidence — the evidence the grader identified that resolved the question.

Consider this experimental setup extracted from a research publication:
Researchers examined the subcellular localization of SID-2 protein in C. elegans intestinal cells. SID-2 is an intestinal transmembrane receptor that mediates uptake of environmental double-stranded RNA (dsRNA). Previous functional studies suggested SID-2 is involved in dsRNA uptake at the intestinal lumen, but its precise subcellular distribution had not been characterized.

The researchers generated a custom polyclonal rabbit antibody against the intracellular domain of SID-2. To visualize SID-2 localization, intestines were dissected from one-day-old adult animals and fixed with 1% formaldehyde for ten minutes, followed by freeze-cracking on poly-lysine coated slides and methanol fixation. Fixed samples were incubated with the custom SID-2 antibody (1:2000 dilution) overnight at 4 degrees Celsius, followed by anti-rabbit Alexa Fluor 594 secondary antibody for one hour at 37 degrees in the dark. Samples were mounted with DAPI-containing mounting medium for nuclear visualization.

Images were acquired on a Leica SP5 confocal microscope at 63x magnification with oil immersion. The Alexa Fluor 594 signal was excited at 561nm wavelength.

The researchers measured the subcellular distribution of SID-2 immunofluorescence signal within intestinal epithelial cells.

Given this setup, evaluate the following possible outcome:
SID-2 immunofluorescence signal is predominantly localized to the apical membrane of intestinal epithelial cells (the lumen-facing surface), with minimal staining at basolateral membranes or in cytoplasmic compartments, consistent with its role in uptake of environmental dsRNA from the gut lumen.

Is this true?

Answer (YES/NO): NO